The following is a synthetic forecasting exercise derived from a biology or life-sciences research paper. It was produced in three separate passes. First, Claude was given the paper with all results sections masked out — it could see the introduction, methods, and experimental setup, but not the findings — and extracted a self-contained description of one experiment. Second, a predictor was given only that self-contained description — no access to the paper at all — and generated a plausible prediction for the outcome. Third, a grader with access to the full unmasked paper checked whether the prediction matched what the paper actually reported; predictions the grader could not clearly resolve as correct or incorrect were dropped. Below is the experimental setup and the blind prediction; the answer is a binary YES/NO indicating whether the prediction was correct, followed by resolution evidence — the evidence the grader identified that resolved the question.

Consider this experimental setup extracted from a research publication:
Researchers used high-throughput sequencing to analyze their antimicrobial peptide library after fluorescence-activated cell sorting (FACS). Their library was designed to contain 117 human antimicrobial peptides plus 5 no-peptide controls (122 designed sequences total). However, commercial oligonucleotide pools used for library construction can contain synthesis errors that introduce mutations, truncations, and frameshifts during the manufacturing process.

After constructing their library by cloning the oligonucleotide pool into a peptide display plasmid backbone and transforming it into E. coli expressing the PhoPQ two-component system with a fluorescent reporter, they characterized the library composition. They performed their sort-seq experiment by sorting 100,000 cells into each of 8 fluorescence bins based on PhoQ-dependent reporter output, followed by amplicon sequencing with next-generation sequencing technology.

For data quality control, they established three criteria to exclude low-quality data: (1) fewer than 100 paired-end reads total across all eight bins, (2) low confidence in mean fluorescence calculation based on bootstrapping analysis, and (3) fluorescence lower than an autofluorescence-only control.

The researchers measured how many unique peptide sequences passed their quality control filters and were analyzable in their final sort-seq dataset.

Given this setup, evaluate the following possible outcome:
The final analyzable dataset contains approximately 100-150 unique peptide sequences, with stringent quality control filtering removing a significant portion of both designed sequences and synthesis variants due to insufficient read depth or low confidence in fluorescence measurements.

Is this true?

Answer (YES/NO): NO